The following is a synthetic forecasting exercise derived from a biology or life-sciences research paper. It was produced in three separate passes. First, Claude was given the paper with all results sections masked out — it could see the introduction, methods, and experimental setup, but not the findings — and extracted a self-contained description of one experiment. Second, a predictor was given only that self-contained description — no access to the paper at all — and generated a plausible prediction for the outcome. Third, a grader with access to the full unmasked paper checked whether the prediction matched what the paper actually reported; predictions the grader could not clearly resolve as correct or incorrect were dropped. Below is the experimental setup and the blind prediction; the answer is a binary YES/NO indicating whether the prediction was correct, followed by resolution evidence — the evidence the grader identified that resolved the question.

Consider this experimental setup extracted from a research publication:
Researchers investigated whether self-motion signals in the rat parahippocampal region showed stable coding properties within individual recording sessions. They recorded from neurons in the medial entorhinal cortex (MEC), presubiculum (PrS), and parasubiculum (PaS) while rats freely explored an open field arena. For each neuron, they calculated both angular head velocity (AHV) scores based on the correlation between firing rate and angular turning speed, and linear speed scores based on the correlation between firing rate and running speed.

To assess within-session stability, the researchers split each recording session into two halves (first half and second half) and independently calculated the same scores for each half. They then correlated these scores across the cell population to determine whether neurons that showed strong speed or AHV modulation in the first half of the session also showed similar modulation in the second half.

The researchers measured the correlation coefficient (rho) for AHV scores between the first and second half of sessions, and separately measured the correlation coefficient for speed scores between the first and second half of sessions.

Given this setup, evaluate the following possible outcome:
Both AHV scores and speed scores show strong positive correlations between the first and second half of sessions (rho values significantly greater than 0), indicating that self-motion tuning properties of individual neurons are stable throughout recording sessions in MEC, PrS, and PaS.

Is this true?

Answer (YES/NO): YES